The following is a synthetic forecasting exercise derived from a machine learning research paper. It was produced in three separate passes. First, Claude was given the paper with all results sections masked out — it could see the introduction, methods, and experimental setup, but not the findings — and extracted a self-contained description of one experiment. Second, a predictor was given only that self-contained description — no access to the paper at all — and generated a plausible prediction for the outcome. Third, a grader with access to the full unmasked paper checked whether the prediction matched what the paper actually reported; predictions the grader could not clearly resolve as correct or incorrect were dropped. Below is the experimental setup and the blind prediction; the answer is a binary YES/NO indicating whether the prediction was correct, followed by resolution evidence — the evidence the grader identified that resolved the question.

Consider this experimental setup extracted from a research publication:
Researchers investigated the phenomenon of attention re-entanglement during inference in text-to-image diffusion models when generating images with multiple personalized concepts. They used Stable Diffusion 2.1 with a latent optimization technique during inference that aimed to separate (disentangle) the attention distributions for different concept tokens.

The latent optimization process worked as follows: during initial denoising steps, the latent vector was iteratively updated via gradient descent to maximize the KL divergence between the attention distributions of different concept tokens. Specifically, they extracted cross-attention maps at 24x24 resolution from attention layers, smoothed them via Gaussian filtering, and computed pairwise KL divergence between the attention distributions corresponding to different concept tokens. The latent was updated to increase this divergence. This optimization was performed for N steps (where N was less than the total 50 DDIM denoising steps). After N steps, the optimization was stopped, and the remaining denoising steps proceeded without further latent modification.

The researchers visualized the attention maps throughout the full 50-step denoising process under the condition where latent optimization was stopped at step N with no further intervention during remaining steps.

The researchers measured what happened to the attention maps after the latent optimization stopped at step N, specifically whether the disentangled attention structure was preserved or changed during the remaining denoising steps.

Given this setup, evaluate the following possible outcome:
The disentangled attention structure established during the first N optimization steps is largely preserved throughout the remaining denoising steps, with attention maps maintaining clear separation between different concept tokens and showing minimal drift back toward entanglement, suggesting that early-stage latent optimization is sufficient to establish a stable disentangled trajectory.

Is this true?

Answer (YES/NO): NO